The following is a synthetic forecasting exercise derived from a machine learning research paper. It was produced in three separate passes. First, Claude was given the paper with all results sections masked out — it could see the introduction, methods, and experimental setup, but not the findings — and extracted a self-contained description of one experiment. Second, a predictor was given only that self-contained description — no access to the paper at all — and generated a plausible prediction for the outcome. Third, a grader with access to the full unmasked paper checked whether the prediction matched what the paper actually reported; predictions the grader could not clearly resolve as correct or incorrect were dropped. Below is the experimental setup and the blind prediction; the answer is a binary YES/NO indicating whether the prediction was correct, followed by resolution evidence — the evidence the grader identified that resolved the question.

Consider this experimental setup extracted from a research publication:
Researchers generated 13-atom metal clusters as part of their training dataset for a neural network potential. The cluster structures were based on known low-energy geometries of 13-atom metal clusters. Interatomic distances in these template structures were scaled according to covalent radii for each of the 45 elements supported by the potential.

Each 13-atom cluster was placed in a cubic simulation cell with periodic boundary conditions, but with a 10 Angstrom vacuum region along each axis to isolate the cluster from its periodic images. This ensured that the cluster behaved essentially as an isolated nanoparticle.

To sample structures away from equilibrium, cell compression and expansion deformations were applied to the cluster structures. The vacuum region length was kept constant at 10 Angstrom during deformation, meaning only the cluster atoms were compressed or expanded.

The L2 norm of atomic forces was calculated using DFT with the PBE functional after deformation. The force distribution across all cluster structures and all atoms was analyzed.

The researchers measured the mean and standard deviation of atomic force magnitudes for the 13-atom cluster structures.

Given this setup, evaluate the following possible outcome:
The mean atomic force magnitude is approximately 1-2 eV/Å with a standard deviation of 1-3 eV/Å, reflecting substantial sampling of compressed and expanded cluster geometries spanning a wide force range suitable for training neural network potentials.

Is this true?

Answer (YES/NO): NO